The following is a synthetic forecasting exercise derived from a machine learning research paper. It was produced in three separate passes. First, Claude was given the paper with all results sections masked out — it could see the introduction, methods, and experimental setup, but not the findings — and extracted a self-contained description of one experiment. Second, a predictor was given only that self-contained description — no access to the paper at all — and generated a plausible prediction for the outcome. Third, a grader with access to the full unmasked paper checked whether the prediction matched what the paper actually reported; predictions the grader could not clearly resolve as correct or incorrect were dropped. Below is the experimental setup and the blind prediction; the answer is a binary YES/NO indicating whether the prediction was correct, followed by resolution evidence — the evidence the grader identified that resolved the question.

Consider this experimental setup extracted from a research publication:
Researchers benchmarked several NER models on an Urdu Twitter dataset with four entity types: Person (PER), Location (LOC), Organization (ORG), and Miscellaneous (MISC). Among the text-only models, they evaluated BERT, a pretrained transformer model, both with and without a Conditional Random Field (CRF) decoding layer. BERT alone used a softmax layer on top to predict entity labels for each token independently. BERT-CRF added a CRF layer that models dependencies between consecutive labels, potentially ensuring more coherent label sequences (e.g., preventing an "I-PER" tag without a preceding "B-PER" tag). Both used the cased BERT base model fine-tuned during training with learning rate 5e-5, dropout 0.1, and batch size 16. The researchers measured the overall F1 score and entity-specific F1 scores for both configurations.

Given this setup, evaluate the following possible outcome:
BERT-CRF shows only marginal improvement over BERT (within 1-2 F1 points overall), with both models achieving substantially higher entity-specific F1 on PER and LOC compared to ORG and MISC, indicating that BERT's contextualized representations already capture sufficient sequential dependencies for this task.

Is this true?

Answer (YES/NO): YES